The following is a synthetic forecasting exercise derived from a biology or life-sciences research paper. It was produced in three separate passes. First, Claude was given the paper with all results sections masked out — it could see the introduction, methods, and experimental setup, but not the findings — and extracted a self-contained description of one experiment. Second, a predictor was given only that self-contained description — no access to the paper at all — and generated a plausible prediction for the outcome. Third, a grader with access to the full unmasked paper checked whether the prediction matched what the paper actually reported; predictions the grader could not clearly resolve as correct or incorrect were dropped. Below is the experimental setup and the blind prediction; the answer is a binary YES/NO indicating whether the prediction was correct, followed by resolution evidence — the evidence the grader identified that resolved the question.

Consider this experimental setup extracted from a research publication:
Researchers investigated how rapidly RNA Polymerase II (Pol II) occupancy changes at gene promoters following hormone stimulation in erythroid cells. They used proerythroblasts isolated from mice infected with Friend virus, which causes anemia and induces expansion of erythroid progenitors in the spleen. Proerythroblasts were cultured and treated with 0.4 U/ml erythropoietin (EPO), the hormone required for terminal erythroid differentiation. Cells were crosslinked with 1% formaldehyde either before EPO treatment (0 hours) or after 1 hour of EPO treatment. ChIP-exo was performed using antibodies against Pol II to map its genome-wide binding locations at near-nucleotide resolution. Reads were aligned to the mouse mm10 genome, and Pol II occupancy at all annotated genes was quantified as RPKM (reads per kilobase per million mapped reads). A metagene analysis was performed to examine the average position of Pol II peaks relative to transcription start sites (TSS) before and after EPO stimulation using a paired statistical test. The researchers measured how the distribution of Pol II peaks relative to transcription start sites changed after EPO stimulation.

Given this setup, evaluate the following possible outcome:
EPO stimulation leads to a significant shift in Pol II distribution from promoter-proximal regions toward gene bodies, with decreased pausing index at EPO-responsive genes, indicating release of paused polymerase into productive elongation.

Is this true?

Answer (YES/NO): YES